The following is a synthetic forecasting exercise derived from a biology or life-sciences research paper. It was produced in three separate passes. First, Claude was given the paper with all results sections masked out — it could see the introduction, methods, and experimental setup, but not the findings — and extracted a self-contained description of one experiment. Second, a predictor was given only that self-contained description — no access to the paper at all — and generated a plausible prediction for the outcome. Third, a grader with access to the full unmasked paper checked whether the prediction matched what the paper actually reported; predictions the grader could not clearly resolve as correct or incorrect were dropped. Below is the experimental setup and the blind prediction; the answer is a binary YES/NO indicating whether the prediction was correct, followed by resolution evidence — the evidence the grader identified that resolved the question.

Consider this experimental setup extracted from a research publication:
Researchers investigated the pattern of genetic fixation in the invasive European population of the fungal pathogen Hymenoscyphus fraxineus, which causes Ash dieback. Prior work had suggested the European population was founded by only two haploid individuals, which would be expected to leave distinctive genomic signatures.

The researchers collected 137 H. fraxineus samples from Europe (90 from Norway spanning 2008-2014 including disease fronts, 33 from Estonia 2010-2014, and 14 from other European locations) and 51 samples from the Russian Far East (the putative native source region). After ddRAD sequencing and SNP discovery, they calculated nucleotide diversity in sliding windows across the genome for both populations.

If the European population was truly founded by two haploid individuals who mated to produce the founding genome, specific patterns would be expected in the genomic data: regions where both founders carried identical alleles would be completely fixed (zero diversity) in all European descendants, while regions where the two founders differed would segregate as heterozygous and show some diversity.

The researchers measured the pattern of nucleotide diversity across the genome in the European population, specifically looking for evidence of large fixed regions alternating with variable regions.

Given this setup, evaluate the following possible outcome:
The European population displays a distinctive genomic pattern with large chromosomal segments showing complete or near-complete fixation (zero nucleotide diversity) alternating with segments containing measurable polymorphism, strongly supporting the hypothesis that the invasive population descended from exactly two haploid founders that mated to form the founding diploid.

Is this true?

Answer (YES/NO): YES